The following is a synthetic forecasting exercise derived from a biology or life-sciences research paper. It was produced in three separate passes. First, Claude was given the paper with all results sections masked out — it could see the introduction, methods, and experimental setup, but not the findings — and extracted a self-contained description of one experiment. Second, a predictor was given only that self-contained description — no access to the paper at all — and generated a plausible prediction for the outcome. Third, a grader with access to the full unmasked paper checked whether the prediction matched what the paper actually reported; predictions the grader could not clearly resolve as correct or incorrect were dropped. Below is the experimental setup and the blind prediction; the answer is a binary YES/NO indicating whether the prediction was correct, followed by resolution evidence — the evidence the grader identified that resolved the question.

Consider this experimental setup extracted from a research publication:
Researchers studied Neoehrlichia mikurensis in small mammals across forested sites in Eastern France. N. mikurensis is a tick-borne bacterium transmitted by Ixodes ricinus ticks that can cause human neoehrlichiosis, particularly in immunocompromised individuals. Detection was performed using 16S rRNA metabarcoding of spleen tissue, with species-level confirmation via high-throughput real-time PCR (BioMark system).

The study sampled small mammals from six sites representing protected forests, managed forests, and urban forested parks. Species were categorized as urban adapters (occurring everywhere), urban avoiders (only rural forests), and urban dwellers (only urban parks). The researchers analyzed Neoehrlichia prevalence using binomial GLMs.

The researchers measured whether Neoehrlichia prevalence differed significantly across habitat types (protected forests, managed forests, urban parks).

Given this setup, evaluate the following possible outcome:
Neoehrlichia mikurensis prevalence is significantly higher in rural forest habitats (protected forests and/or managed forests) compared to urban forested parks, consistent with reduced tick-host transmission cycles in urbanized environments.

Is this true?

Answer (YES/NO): NO